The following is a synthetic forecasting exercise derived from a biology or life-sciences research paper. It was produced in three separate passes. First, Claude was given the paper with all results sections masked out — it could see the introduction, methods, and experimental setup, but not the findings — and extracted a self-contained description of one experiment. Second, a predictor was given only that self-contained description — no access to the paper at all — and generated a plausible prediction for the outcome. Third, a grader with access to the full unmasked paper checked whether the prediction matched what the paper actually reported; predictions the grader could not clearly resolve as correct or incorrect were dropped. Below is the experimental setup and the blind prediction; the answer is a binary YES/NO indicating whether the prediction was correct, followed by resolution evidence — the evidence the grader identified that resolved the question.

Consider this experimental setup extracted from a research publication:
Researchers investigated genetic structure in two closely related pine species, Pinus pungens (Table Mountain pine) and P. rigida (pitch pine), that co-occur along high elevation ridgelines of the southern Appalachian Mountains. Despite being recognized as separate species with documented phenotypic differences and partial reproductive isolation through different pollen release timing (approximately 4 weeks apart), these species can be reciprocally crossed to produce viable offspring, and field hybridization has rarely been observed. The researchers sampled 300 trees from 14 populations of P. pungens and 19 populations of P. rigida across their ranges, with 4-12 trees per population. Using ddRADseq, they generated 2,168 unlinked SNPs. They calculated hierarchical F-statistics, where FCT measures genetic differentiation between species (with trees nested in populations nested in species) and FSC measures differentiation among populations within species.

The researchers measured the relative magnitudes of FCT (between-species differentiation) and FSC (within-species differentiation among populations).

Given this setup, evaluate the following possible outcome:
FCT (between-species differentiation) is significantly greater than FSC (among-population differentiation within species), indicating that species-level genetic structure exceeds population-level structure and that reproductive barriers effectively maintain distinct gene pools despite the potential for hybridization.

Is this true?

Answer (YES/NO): YES